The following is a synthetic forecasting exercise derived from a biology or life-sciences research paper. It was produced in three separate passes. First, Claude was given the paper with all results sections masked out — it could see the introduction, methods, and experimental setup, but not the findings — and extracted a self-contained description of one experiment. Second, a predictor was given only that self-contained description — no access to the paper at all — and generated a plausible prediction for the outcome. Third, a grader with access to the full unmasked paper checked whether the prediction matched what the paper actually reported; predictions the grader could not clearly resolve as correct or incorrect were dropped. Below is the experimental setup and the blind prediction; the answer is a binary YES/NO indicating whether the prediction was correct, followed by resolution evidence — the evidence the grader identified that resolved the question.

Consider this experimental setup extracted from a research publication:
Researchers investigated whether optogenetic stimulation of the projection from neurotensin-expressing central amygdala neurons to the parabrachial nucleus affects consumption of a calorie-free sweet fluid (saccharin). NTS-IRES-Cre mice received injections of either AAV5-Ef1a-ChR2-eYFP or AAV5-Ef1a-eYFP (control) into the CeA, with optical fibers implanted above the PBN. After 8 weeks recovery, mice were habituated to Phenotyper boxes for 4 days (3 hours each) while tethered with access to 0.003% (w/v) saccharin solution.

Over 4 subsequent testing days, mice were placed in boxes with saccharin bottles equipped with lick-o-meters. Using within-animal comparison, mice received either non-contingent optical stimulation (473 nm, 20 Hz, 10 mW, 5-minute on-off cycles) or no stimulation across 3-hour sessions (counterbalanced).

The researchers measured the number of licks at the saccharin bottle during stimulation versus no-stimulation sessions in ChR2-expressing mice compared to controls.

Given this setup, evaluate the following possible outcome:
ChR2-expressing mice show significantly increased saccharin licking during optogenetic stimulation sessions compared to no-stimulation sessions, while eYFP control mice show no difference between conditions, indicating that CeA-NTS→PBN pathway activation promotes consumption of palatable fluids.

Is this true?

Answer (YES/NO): YES